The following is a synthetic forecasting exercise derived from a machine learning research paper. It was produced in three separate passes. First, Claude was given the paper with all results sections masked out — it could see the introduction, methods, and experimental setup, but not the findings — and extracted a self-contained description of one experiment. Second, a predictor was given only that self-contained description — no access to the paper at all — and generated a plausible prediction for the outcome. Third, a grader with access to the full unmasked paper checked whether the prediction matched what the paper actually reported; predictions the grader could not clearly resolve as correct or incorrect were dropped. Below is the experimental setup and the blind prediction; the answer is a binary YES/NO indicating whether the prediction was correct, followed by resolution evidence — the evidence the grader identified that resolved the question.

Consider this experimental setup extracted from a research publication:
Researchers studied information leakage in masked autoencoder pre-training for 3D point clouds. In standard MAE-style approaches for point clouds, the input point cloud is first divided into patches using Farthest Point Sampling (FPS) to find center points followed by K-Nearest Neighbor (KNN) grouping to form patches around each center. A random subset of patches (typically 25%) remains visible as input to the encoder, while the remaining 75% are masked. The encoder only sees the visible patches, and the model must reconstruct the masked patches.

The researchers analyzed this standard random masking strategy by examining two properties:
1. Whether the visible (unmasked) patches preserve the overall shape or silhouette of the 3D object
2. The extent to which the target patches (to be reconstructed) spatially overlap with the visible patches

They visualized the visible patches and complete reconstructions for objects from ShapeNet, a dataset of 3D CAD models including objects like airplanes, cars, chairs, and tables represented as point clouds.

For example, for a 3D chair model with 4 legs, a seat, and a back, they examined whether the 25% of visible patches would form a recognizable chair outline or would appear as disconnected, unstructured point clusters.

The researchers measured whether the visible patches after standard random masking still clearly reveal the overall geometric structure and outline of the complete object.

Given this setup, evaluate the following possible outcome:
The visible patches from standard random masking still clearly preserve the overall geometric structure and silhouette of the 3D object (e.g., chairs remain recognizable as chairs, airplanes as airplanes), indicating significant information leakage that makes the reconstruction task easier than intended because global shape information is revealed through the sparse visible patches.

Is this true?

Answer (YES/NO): YES